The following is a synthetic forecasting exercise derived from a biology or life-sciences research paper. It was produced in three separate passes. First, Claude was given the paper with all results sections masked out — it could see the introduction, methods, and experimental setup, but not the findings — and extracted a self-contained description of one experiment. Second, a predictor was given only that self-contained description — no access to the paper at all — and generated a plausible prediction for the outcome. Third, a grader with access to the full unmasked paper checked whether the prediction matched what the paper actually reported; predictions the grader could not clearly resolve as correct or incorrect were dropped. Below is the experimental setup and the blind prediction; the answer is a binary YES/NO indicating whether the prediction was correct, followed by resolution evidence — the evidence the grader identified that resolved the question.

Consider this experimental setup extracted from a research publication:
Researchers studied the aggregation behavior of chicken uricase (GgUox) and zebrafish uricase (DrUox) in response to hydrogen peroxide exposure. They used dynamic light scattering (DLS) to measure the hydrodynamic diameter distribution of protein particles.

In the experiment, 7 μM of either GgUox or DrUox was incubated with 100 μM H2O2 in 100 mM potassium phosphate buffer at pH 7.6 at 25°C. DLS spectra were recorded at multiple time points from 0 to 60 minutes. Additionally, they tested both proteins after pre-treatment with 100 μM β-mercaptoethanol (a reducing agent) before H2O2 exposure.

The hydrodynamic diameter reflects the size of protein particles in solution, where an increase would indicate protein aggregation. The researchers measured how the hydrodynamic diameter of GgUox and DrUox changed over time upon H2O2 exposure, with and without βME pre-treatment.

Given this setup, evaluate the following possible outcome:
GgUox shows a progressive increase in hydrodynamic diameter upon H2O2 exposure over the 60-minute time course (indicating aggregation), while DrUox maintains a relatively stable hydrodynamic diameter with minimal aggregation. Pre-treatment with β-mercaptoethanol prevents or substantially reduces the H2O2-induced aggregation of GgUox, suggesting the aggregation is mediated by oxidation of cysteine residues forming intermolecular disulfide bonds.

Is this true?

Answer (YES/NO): YES